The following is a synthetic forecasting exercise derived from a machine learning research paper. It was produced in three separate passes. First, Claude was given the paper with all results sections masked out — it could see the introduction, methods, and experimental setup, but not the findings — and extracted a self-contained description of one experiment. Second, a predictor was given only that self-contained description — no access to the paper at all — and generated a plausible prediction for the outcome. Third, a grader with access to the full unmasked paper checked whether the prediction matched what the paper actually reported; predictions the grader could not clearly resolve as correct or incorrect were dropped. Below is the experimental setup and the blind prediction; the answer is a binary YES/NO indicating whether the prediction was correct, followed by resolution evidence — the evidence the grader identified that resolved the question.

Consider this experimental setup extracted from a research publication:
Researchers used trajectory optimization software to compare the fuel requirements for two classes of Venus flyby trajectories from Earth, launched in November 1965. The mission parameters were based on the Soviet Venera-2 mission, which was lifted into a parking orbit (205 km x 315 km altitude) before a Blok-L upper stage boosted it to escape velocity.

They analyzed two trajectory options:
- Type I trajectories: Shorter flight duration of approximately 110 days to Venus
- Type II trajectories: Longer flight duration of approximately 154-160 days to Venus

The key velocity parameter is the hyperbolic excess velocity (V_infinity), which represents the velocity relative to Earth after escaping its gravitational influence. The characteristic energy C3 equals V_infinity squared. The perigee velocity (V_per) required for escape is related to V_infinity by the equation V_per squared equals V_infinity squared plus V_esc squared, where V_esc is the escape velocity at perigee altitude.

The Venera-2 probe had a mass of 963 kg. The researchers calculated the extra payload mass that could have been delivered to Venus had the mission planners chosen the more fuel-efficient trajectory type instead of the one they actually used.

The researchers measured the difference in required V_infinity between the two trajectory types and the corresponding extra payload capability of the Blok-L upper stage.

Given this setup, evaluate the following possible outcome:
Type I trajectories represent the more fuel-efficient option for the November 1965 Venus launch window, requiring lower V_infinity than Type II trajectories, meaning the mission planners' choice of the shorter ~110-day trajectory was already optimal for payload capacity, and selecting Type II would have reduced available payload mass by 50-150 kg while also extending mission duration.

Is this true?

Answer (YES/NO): NO